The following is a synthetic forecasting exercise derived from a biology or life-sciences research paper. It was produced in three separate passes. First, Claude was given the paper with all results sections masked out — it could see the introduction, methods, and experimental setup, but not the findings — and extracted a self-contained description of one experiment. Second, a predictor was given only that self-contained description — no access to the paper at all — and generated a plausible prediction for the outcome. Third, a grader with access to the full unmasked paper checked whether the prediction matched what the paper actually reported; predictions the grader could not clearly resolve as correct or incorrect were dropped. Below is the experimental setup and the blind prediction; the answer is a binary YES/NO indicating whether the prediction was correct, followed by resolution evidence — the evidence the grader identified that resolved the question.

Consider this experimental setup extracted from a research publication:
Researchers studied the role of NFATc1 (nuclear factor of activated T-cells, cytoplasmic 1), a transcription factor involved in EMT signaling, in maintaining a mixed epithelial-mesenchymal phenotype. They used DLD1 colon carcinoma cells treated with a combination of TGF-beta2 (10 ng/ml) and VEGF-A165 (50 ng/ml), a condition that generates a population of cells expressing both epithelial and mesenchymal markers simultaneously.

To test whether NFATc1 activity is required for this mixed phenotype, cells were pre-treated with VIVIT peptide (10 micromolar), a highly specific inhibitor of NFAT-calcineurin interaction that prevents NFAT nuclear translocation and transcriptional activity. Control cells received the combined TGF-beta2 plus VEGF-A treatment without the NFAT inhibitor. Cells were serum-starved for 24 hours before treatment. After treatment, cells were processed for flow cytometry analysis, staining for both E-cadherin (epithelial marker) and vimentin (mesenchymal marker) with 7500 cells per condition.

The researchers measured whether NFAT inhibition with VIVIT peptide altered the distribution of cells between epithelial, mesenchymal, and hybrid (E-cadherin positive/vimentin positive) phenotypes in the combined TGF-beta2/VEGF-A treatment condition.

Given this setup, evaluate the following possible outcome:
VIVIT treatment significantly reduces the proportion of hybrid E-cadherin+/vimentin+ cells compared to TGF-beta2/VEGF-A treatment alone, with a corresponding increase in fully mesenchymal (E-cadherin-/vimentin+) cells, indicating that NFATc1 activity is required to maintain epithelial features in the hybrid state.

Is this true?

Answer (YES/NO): YES